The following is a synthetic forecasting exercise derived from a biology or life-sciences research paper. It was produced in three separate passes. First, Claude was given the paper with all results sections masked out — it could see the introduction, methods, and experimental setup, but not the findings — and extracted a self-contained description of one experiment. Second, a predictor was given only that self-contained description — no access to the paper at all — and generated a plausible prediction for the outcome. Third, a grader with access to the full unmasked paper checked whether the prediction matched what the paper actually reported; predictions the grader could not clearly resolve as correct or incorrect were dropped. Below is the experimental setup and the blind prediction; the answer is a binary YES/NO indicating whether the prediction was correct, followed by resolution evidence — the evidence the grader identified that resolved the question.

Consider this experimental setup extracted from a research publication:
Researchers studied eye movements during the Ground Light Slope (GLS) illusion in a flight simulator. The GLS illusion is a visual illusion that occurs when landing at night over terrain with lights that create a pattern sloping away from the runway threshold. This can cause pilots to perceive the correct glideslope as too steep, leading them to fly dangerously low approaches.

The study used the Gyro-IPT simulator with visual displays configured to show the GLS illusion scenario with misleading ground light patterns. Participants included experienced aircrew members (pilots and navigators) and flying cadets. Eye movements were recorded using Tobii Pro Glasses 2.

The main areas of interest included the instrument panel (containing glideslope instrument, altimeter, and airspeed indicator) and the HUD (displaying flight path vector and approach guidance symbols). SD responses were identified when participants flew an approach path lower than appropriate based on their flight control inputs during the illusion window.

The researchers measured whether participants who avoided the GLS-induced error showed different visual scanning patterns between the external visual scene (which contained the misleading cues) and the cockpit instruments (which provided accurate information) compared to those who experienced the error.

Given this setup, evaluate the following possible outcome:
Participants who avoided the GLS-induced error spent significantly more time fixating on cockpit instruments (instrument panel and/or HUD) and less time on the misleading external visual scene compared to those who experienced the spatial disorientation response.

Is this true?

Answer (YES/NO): NO